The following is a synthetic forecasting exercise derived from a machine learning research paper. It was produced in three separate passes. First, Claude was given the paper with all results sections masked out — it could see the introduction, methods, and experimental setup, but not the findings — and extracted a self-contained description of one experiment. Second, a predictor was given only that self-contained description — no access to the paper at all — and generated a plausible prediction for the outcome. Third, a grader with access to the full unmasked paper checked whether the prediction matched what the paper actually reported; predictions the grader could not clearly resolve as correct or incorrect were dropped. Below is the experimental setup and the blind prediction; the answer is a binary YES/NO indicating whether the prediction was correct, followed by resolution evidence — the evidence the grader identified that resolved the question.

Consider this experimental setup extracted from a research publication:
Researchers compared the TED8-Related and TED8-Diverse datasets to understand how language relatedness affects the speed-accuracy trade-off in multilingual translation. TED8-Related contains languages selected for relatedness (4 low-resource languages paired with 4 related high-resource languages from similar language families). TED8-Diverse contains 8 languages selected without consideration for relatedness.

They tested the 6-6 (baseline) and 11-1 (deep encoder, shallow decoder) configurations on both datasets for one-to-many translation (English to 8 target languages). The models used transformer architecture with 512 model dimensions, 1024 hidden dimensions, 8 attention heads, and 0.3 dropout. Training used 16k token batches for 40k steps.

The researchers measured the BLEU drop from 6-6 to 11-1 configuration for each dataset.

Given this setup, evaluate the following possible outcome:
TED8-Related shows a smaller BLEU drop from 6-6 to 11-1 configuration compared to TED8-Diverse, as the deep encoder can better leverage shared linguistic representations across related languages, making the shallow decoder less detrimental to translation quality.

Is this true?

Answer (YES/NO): YES